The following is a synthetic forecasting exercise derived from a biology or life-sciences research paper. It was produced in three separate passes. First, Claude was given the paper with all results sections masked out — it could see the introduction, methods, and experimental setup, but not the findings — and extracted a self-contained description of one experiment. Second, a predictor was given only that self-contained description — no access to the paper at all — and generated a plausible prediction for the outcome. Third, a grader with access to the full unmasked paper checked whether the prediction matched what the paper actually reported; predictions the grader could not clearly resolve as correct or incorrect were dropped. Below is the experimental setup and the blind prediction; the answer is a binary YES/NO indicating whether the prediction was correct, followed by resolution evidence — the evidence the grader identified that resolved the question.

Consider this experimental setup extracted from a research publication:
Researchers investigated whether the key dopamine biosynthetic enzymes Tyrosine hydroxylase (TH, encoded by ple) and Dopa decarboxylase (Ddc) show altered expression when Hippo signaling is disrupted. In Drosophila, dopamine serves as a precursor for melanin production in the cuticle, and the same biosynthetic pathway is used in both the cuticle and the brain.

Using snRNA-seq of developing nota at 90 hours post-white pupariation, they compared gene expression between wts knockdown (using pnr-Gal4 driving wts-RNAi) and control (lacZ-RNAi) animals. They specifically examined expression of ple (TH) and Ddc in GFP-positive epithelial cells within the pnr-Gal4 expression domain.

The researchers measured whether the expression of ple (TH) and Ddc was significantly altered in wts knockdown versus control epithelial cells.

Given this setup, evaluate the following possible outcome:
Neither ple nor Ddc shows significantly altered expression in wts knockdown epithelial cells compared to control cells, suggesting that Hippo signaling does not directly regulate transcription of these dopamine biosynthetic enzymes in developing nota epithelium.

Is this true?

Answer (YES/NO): YES